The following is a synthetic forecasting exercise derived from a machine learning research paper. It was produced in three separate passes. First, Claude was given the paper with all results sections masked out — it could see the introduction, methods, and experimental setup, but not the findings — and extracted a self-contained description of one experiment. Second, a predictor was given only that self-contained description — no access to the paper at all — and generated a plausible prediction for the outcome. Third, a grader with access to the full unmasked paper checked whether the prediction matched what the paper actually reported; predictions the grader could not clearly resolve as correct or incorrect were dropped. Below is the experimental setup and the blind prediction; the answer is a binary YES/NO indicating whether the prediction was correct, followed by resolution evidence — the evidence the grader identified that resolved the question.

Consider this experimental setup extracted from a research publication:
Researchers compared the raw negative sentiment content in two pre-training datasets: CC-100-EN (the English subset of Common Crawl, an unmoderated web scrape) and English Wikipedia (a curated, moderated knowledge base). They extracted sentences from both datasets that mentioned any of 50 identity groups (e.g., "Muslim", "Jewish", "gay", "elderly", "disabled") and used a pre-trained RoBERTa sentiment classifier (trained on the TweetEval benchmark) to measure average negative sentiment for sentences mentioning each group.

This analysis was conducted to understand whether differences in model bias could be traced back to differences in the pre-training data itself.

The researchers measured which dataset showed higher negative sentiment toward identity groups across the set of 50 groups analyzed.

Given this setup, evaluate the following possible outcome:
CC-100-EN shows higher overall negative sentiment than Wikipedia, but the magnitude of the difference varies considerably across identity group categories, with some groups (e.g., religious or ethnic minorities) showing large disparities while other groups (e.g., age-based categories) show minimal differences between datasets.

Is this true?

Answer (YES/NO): NO